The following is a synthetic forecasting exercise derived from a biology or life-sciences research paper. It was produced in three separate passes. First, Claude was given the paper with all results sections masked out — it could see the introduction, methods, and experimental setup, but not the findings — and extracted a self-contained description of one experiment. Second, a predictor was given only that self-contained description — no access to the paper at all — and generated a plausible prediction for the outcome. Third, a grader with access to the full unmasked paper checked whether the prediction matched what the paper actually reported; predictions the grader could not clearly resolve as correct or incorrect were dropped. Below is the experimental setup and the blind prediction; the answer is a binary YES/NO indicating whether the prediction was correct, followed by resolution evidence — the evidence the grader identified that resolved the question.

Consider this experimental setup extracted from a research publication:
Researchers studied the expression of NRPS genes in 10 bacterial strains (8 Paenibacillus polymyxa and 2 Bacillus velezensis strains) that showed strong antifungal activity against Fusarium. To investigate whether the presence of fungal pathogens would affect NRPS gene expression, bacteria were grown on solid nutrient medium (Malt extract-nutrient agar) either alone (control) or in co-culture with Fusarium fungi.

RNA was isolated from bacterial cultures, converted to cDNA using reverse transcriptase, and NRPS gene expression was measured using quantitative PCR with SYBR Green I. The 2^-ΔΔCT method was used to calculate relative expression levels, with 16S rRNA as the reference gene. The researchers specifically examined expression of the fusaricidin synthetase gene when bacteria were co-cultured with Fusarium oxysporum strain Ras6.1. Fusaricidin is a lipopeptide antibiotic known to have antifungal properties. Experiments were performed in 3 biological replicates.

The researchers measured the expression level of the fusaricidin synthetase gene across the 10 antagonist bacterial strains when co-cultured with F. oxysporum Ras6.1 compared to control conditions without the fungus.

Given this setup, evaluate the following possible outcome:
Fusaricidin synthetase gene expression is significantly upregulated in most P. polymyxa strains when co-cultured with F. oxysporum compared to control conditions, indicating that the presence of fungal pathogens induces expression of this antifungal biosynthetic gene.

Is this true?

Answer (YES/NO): YES